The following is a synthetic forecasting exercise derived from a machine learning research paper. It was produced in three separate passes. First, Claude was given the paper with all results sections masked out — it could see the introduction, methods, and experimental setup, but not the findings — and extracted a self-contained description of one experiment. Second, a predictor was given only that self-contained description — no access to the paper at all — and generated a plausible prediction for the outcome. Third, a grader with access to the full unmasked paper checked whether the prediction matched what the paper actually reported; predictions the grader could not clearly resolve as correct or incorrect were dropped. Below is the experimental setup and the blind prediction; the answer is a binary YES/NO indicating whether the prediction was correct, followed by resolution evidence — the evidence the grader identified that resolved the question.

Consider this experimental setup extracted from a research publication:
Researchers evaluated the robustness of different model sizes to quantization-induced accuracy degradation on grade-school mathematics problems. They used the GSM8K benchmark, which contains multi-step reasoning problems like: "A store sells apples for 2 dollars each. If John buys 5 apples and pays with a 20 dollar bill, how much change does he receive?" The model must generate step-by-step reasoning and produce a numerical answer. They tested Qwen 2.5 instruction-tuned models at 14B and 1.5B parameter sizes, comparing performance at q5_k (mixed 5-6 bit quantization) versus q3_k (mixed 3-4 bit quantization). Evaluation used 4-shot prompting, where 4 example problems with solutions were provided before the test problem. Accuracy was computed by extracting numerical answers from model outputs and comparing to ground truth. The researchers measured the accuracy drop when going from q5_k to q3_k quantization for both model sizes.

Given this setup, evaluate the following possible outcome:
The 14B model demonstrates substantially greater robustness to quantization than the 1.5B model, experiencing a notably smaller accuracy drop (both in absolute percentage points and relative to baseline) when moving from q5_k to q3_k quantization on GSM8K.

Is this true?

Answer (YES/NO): YES